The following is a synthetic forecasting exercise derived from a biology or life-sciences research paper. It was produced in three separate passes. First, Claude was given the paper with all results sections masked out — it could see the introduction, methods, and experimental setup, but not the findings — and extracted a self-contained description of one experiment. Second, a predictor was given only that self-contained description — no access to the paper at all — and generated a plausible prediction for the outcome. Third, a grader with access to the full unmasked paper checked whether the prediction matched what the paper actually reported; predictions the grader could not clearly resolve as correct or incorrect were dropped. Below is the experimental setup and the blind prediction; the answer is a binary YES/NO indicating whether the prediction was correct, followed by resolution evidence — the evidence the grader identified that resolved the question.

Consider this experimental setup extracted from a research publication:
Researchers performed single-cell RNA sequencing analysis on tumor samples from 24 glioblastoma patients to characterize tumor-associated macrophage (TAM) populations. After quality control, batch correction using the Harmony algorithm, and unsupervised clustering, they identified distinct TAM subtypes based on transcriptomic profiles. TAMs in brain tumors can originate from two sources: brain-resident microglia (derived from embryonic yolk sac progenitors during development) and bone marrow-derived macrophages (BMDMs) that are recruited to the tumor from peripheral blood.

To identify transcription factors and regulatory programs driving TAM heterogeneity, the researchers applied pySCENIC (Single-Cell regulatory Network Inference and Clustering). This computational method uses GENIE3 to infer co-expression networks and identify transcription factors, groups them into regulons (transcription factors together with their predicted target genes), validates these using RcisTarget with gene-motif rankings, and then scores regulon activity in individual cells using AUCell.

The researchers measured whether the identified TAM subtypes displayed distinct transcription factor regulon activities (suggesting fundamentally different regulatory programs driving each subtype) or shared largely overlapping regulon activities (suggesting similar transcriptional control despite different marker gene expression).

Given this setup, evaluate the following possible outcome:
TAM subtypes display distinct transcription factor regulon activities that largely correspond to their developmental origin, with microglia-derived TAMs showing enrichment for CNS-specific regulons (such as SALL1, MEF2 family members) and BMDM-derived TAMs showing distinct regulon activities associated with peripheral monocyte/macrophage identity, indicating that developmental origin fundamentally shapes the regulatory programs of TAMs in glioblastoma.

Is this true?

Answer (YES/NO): NO